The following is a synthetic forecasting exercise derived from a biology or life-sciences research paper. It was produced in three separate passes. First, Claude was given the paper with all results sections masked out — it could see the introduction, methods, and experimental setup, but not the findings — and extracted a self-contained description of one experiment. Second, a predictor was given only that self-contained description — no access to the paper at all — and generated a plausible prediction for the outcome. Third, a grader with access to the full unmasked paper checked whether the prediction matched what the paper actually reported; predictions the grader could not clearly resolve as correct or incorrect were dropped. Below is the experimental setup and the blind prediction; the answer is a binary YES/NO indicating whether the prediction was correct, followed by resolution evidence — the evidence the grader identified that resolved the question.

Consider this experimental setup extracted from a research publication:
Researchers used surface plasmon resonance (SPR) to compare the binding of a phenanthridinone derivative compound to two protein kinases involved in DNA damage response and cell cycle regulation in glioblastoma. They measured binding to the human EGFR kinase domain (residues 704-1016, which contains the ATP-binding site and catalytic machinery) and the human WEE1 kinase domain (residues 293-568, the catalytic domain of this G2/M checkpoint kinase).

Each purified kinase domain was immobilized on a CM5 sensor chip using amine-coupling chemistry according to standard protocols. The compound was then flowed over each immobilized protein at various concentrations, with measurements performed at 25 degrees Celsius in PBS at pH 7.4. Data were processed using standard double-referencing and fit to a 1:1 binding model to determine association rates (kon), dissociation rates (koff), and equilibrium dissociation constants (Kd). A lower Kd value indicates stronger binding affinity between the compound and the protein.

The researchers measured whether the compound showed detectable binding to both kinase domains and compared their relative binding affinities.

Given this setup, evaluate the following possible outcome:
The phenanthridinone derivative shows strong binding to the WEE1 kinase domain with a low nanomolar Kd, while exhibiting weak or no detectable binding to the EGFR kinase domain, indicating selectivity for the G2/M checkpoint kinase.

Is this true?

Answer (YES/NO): NO